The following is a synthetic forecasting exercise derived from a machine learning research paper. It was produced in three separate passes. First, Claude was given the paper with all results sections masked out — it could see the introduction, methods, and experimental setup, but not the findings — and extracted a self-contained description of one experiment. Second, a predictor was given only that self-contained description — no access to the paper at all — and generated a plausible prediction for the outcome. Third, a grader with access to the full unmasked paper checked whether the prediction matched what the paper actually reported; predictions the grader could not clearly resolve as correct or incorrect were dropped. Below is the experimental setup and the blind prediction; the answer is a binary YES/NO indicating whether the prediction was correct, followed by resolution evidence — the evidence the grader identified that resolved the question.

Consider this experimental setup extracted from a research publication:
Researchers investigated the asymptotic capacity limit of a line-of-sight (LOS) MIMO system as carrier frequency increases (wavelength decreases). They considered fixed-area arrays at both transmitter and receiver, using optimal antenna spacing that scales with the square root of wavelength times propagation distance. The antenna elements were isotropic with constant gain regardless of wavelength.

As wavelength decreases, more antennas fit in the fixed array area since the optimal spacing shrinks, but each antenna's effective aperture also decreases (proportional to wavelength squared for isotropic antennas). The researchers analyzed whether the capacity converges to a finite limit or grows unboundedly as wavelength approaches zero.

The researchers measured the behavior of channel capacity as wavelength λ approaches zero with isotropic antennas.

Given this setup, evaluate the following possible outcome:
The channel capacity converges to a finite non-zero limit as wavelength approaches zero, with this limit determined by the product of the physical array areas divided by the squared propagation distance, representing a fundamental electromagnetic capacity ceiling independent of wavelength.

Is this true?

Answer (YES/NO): NO